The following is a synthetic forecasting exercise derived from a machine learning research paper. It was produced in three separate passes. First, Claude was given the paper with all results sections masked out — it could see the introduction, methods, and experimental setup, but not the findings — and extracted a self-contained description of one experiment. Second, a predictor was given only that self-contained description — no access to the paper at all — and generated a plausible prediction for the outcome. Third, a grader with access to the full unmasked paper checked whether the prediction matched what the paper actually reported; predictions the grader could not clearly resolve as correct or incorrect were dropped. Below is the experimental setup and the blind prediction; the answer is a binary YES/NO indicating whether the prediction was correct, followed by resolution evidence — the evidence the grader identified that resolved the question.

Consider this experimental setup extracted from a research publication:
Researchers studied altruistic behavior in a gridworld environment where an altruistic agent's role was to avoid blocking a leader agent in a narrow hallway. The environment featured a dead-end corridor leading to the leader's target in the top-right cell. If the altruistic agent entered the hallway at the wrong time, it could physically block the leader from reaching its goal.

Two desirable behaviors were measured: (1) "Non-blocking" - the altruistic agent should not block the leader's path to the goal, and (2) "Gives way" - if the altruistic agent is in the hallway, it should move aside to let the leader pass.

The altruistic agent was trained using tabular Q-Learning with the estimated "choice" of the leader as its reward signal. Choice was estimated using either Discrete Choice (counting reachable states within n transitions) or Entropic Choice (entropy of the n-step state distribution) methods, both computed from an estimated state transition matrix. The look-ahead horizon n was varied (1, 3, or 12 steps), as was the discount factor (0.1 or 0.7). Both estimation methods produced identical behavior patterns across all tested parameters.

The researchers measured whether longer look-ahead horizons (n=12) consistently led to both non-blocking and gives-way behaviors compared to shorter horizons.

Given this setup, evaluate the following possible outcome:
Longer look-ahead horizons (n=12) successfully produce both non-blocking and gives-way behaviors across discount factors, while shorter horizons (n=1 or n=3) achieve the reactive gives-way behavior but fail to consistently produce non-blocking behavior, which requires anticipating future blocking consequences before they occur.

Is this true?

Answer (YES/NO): NO